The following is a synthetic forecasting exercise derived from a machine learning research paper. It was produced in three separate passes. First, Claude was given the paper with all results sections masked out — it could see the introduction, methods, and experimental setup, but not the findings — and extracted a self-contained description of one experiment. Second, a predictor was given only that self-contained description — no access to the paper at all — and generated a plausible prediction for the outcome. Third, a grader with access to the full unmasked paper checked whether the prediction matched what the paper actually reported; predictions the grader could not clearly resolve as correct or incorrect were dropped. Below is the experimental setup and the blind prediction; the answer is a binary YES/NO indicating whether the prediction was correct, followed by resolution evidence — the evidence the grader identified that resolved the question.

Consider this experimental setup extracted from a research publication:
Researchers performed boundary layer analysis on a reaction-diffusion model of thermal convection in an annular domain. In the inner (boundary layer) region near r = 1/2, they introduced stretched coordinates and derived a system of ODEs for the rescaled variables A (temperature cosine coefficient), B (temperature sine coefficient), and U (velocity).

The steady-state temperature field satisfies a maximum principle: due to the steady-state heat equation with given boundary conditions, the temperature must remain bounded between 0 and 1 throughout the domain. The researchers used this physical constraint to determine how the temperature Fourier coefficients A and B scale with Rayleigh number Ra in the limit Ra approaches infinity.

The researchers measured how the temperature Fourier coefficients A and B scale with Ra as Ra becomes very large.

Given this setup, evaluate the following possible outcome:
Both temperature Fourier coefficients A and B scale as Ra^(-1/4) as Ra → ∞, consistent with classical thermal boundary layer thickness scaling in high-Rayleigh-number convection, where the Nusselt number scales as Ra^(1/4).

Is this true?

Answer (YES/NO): NO